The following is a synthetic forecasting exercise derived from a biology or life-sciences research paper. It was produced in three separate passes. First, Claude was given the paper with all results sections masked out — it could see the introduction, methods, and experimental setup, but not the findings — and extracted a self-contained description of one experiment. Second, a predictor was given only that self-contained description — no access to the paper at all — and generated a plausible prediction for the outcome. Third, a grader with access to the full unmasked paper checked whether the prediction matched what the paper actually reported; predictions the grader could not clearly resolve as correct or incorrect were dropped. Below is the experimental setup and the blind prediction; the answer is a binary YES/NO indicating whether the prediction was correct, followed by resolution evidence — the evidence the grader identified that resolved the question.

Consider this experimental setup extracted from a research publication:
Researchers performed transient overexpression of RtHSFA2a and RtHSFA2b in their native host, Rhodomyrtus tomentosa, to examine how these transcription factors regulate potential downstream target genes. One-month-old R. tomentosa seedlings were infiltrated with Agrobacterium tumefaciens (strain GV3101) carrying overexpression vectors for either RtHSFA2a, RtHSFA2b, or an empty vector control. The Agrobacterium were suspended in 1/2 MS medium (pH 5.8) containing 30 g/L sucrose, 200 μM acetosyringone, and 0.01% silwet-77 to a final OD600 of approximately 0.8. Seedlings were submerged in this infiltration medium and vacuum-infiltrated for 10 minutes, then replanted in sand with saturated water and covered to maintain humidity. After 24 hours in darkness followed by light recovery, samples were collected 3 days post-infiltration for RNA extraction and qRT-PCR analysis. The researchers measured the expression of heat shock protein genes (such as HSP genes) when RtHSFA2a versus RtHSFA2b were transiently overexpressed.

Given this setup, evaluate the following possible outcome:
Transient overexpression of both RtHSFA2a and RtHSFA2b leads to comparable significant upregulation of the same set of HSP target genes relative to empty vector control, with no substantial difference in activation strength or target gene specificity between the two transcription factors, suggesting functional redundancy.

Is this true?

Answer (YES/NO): NO